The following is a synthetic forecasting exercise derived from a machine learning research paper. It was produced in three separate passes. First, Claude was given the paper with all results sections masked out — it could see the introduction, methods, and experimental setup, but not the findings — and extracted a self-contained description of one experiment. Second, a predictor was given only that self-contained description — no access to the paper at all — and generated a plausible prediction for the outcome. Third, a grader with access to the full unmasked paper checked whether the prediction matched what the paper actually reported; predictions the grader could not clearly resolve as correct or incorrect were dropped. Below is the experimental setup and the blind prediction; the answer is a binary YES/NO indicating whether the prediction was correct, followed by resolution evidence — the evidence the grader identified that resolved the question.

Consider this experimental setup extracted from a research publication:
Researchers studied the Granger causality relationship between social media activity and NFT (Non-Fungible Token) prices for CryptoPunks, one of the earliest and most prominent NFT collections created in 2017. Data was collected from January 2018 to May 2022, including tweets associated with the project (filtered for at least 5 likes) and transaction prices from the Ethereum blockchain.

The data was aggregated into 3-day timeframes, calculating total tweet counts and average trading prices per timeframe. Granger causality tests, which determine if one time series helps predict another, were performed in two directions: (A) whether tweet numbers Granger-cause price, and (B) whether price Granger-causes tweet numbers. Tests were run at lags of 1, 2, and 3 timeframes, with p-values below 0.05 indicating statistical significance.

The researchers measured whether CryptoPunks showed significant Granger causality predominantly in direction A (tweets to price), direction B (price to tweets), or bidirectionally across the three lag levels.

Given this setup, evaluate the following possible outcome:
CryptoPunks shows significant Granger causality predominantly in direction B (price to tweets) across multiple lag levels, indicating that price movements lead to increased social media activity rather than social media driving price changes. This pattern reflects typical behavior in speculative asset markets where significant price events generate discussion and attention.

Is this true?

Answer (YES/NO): NO